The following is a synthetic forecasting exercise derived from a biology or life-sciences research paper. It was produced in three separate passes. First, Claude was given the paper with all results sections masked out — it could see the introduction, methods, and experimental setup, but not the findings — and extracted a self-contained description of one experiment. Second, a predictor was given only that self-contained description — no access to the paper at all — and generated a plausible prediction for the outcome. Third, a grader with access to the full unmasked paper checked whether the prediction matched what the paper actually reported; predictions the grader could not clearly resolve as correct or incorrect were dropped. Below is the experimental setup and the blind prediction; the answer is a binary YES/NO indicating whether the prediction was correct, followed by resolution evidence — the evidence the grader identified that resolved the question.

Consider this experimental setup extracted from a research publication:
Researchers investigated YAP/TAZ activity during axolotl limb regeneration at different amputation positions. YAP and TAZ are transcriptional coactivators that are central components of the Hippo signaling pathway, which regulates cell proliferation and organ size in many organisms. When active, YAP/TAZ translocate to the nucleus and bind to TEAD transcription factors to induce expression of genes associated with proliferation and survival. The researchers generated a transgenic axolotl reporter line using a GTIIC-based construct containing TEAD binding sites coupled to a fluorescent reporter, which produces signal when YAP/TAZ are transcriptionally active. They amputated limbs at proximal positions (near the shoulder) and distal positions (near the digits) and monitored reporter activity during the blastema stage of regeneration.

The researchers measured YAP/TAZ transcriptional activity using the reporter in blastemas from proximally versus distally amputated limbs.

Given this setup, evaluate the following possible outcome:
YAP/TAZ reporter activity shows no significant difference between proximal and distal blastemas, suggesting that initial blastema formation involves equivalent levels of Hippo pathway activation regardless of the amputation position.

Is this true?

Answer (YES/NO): NO